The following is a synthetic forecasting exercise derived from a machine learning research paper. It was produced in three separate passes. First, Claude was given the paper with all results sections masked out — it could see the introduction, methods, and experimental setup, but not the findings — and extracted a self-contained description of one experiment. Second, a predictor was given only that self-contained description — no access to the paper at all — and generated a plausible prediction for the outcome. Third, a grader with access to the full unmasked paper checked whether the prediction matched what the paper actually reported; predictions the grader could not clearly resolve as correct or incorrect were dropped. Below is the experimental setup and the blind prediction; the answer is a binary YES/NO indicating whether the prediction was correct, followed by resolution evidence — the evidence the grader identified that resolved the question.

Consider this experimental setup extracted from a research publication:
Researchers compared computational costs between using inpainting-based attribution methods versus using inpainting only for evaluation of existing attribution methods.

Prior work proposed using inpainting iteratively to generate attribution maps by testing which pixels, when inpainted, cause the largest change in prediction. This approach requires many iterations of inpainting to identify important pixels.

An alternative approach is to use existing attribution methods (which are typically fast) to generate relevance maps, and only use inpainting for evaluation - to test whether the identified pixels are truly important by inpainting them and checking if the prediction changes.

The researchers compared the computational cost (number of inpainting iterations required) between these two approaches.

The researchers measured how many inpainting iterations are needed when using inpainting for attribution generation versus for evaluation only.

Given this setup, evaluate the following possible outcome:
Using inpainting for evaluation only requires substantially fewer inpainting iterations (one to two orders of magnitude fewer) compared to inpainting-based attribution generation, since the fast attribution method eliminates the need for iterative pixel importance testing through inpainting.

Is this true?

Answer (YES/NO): YES